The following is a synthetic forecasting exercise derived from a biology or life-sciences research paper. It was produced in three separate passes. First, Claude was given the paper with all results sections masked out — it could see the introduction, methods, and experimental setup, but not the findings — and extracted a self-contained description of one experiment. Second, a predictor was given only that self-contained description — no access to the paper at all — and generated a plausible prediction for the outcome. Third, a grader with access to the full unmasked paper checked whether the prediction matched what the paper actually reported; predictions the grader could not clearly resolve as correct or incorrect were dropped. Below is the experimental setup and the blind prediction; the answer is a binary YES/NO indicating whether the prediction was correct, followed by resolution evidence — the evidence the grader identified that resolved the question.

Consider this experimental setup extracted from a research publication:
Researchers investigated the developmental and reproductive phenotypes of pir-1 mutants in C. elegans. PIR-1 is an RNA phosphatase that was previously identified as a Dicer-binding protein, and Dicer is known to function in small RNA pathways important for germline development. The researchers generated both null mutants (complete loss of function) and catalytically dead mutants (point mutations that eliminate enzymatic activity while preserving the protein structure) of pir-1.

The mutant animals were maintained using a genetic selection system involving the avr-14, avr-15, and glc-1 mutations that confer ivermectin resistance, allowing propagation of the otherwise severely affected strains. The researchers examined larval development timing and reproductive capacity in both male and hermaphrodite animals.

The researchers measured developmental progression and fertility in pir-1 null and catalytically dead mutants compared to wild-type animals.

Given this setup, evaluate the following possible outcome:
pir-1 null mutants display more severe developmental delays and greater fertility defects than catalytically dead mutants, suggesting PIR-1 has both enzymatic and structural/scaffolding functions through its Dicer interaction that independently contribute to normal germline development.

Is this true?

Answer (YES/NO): NO